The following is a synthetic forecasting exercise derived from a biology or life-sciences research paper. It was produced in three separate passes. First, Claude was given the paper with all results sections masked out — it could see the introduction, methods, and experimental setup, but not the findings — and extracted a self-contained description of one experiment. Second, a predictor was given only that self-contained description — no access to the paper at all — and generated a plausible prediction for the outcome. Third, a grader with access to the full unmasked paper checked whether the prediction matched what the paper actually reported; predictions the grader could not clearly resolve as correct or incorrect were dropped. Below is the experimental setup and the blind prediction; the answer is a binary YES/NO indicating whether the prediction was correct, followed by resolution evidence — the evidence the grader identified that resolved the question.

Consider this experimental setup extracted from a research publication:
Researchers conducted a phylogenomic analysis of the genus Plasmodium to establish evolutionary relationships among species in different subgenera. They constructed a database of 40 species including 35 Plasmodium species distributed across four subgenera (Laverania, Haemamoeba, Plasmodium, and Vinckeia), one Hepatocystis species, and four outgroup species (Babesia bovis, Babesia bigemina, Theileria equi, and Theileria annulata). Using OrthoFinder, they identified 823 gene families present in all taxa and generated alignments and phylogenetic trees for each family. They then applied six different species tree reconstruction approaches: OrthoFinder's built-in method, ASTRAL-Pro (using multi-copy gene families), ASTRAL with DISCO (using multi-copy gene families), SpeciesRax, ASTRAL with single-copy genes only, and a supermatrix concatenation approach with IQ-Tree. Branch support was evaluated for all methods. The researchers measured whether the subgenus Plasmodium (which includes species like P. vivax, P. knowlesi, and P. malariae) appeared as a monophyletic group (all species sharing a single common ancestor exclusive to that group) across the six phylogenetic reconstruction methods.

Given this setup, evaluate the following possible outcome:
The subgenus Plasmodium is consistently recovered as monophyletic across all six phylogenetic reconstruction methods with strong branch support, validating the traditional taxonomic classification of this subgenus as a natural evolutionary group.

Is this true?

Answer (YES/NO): NO